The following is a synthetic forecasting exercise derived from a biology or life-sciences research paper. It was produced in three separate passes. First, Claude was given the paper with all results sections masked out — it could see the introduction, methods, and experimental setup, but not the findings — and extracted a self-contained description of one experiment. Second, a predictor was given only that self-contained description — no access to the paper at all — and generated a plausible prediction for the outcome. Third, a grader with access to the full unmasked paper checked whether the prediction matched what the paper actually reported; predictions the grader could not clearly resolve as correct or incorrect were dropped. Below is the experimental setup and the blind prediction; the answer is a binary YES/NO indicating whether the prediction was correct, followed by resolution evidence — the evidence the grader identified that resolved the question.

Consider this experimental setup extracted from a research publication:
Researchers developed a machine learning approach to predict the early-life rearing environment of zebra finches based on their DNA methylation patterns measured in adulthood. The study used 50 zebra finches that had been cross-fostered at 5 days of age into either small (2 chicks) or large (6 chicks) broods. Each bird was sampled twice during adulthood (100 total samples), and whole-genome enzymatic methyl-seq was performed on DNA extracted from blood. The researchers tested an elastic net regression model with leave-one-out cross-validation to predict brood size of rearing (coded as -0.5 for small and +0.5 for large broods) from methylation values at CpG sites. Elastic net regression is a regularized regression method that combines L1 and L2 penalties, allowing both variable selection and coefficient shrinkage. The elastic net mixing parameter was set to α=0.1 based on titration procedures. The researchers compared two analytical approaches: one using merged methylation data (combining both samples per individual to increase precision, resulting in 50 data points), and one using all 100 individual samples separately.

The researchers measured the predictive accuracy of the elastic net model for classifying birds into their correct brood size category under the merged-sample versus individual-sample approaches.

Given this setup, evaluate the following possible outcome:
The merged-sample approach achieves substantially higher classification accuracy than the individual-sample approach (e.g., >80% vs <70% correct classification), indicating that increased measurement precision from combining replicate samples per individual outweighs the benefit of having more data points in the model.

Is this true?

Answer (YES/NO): NO